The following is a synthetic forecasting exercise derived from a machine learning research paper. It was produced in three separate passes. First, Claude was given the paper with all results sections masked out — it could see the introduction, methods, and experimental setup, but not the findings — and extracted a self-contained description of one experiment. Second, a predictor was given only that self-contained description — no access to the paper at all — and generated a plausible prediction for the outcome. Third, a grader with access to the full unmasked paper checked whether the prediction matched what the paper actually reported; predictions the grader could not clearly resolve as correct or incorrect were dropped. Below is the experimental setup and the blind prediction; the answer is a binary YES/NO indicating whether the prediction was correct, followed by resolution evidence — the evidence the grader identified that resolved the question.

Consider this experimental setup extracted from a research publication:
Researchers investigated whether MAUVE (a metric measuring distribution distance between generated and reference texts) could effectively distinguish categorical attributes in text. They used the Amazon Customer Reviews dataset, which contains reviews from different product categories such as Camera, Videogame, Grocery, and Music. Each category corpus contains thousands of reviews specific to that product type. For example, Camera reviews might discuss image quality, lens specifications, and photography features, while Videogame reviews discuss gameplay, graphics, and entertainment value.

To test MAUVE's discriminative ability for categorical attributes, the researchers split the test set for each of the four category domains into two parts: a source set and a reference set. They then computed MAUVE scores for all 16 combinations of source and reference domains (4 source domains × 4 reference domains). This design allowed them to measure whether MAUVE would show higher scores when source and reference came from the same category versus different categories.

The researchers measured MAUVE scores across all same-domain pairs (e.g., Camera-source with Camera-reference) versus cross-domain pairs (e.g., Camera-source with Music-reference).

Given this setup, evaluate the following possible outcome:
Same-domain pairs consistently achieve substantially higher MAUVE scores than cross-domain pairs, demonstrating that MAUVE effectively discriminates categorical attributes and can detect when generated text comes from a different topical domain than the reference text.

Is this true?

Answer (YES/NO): YES